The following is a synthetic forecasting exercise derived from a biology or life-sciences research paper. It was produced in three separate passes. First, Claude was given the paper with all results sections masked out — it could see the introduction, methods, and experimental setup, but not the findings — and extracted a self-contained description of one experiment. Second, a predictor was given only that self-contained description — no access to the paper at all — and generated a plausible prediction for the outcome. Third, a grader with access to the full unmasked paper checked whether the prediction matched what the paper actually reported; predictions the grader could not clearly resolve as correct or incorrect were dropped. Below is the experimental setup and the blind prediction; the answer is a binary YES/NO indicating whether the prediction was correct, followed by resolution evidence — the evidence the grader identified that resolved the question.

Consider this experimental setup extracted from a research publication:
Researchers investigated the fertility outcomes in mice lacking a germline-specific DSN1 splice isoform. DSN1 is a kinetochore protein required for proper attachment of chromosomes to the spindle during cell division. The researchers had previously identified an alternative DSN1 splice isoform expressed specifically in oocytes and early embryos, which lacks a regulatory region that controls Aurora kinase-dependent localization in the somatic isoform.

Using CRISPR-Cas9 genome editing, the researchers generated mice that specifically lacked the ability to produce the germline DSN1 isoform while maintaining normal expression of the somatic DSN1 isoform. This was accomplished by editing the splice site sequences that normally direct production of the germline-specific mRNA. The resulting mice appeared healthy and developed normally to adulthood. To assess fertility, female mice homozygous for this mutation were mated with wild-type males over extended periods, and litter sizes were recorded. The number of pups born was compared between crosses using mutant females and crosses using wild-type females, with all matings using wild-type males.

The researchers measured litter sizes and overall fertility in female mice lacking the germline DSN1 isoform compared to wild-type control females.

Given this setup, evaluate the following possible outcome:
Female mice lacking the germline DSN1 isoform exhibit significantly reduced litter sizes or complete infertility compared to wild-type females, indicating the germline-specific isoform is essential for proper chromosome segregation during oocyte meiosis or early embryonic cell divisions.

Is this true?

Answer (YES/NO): NO